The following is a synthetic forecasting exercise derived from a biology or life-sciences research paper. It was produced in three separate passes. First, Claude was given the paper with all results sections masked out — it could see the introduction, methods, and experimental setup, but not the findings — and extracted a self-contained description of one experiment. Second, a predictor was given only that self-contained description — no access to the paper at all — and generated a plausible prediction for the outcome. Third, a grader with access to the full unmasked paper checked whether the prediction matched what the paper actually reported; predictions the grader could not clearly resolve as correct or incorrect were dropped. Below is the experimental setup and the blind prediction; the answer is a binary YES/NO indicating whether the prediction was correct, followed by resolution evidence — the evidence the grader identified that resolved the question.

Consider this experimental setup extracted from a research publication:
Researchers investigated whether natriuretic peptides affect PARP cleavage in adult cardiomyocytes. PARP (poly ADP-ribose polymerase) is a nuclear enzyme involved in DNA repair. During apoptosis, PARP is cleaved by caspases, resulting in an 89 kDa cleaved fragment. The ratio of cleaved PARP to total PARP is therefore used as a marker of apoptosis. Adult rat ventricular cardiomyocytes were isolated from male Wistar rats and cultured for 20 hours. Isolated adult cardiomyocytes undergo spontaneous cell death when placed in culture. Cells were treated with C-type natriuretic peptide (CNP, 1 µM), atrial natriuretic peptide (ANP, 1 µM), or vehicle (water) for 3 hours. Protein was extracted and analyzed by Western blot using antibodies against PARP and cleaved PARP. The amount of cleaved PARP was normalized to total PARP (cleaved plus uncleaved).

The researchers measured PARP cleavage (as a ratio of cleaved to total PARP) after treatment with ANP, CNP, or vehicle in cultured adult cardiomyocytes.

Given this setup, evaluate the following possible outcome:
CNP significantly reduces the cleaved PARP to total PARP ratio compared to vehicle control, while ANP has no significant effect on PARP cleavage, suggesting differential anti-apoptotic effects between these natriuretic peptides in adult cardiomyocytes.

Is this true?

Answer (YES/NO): NO